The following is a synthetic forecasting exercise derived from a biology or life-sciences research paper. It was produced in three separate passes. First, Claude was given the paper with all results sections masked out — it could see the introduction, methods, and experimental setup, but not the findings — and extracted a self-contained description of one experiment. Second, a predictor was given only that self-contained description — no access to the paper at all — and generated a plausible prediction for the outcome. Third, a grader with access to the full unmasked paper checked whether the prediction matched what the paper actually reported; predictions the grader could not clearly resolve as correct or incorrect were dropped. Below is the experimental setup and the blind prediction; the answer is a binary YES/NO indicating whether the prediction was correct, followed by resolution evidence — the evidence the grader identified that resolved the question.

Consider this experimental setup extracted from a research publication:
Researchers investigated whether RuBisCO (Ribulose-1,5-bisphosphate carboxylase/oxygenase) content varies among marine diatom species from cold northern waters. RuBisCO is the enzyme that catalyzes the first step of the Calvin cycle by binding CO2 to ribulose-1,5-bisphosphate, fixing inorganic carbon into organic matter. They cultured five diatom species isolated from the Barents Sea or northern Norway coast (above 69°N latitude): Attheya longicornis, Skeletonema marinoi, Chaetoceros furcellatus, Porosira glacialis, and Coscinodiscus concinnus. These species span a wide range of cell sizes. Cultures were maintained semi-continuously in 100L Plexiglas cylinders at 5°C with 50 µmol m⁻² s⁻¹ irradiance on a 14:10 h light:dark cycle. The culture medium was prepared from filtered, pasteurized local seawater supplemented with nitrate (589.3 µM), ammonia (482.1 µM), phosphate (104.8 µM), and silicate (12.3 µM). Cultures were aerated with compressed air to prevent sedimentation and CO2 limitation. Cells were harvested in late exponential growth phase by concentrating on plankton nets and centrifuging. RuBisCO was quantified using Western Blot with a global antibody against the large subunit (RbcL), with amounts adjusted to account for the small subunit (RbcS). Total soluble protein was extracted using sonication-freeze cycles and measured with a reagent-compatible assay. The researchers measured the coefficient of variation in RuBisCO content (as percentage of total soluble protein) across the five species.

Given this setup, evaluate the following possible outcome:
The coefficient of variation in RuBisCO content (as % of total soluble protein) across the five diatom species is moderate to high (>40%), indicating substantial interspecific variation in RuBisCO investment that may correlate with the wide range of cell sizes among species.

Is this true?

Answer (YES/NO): YES